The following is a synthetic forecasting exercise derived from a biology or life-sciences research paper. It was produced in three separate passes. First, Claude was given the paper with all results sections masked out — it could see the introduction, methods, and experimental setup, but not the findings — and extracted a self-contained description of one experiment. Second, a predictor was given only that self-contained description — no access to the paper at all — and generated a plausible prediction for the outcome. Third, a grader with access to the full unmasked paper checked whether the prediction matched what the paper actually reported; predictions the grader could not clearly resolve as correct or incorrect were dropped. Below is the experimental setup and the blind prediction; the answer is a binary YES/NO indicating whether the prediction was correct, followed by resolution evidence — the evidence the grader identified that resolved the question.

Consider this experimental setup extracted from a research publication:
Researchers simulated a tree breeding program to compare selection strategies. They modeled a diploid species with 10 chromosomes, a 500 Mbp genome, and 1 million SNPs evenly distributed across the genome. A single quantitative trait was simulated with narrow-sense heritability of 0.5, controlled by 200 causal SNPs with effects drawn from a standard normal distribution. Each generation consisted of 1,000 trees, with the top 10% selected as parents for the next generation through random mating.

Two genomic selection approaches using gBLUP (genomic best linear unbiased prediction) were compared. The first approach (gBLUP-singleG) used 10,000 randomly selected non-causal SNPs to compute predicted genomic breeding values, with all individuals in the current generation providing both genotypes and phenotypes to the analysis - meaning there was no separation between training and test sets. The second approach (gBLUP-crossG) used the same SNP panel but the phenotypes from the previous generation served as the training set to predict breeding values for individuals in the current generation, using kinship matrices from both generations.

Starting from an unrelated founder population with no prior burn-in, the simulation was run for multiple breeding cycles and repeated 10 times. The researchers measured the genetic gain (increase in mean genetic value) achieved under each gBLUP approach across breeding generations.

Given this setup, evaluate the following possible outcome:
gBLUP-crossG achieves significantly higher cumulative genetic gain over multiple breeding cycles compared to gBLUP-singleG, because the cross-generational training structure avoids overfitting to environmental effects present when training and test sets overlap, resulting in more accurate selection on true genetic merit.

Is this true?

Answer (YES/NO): NO